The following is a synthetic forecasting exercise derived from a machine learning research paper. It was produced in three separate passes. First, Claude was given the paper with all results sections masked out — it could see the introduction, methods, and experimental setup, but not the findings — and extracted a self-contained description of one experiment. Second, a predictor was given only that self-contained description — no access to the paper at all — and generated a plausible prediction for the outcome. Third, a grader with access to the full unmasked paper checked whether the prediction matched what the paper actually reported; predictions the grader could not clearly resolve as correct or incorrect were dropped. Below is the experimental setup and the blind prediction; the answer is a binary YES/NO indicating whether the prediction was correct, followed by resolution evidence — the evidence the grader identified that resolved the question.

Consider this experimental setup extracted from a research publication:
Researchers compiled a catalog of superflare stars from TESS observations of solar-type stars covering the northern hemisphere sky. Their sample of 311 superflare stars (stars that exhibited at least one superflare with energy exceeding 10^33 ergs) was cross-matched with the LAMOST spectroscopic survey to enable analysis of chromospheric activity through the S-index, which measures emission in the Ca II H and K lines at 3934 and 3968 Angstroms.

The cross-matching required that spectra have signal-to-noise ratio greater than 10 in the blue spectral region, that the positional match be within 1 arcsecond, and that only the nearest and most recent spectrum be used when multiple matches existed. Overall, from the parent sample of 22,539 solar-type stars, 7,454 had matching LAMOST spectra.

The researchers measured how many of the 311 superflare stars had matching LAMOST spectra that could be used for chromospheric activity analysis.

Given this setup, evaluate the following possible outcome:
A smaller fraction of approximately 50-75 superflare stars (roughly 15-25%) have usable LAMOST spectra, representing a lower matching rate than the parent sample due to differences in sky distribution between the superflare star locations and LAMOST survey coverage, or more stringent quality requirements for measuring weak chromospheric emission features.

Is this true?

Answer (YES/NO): NO